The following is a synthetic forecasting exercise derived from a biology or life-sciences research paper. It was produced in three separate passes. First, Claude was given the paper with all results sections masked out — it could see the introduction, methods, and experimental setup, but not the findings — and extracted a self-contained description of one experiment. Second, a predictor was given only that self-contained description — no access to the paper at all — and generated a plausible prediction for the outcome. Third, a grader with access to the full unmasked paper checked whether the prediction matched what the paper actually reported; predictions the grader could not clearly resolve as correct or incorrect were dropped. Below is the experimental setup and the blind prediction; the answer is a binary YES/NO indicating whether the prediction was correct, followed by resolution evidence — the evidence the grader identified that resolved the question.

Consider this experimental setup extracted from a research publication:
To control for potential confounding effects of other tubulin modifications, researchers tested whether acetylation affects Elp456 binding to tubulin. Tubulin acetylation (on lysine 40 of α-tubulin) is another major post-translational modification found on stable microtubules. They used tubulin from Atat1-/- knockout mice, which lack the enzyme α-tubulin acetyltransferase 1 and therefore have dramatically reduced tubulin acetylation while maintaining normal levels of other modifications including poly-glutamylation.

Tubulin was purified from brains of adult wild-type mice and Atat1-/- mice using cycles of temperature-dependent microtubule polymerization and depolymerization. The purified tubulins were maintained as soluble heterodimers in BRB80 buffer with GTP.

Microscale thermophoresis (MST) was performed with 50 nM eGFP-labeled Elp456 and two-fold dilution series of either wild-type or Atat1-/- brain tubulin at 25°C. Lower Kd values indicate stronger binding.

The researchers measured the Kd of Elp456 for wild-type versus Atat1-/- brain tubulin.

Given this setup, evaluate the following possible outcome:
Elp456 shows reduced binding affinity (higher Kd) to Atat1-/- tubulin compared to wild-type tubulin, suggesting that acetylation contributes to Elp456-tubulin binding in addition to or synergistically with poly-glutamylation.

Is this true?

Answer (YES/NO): NO